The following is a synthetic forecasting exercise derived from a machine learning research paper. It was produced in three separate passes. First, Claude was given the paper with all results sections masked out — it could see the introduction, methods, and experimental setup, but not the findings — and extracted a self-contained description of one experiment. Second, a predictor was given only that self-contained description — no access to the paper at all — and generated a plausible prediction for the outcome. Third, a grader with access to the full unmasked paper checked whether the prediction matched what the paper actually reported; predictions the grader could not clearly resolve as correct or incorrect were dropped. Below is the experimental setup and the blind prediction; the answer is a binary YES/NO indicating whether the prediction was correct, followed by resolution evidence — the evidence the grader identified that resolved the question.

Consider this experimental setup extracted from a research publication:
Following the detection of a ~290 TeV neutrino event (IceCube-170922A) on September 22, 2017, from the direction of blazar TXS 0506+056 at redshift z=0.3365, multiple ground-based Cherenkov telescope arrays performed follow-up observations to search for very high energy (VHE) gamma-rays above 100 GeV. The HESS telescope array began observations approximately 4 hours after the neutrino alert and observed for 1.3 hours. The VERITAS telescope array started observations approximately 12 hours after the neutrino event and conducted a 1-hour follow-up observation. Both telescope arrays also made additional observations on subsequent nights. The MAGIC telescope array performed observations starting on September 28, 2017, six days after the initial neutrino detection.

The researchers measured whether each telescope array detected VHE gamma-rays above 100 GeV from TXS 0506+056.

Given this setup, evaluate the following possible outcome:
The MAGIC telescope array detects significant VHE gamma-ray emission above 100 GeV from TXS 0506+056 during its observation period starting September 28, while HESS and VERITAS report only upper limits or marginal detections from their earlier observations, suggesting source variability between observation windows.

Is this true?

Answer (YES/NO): YES